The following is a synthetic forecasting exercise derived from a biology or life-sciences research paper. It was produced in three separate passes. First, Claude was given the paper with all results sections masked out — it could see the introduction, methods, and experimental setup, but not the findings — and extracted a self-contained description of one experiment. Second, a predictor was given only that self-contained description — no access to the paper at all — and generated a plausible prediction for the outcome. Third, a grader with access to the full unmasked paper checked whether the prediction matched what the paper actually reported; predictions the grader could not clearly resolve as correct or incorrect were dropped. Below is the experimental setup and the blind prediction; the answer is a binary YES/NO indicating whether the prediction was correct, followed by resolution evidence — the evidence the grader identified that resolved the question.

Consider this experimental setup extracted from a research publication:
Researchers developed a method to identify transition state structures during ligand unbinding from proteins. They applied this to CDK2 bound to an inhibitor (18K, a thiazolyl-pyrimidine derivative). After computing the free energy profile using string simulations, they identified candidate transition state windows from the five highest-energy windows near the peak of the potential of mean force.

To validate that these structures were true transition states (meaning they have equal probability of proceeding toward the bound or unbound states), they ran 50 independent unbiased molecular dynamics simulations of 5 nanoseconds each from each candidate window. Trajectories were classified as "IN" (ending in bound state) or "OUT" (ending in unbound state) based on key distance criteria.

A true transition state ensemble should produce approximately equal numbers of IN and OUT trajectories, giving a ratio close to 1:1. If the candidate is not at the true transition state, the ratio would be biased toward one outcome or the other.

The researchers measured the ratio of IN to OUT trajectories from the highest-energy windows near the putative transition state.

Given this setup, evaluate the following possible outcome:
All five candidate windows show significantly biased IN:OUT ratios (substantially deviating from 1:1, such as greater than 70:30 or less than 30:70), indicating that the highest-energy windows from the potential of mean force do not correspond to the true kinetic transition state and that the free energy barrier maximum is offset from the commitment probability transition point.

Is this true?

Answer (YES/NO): NO